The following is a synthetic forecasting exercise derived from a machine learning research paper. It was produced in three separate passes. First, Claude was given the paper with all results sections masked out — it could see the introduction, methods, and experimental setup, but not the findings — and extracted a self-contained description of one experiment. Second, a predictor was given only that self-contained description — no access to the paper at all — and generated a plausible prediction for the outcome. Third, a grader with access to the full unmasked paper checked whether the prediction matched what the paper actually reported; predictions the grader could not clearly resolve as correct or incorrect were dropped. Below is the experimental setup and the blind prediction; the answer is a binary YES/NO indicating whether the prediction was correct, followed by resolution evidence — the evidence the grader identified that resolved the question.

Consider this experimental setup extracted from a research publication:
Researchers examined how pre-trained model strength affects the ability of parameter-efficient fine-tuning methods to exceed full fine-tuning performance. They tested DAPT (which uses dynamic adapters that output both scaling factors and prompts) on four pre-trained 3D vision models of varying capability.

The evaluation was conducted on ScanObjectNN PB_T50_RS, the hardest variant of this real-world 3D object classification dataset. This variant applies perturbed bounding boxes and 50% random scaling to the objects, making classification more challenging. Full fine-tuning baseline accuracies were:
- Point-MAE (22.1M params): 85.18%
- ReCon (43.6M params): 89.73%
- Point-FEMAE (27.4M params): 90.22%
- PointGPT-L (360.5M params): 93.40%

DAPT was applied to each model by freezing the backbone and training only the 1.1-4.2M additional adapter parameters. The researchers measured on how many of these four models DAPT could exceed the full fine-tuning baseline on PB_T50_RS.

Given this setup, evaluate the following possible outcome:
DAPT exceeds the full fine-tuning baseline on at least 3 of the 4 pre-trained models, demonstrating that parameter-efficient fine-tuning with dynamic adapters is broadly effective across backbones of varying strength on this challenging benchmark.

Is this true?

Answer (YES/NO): NO